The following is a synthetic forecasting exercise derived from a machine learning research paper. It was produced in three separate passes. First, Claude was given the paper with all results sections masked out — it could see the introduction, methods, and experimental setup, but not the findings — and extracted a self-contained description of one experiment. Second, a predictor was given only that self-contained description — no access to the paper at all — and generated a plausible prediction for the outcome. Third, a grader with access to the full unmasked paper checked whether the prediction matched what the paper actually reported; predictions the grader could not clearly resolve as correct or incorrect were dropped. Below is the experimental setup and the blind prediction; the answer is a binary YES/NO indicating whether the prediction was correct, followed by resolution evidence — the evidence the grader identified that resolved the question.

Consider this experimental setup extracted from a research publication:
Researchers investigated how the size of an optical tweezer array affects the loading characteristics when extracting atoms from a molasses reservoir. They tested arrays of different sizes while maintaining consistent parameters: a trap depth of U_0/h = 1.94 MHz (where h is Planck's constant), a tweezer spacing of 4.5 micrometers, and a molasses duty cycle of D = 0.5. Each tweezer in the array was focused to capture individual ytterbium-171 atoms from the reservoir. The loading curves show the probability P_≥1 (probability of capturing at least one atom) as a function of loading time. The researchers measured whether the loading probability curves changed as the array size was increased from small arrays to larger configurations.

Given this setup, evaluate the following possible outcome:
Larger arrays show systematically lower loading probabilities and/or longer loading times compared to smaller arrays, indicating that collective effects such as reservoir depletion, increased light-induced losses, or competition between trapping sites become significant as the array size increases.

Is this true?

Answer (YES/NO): NO